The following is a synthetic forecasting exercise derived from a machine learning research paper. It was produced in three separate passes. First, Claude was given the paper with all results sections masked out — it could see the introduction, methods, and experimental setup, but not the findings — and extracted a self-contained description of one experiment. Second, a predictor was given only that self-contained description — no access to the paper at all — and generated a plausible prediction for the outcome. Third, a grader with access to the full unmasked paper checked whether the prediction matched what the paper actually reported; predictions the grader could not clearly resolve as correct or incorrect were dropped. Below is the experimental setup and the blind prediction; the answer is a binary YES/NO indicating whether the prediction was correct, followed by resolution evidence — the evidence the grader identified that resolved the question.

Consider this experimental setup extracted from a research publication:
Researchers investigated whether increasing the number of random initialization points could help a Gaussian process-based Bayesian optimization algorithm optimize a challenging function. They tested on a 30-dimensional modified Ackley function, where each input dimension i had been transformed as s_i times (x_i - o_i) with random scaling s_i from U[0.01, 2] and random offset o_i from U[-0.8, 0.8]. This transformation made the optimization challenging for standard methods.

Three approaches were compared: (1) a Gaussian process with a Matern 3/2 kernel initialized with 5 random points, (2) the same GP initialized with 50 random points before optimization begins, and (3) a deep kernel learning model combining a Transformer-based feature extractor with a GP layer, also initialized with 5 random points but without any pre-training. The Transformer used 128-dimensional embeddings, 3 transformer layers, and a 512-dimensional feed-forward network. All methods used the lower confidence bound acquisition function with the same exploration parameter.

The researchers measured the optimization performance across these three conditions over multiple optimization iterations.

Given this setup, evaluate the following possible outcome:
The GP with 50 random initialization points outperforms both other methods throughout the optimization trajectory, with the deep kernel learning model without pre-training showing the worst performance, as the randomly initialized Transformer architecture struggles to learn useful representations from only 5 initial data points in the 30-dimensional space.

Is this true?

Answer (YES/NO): NO